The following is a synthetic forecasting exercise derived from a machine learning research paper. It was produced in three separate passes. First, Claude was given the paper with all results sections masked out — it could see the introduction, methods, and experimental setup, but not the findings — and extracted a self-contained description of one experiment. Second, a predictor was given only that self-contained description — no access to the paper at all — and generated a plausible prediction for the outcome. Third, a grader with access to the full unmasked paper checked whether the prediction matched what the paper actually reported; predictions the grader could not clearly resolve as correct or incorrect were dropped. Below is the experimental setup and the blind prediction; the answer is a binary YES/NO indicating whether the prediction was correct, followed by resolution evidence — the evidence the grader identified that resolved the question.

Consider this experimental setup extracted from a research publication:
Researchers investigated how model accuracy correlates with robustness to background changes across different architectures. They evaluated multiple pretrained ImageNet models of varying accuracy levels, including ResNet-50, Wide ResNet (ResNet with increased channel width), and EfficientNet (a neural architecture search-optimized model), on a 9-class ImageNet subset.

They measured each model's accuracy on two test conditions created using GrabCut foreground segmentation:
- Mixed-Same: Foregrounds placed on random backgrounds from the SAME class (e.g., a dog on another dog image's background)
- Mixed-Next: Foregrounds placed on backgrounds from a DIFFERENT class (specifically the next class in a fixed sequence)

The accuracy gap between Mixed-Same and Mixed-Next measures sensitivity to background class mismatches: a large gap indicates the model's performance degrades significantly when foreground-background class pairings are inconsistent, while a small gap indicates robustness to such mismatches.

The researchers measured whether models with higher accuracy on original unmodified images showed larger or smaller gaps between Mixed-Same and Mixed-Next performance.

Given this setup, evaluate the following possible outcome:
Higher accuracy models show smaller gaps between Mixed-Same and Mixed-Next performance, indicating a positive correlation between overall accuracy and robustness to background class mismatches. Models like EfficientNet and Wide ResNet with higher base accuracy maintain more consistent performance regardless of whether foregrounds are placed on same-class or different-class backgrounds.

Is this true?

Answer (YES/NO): YES